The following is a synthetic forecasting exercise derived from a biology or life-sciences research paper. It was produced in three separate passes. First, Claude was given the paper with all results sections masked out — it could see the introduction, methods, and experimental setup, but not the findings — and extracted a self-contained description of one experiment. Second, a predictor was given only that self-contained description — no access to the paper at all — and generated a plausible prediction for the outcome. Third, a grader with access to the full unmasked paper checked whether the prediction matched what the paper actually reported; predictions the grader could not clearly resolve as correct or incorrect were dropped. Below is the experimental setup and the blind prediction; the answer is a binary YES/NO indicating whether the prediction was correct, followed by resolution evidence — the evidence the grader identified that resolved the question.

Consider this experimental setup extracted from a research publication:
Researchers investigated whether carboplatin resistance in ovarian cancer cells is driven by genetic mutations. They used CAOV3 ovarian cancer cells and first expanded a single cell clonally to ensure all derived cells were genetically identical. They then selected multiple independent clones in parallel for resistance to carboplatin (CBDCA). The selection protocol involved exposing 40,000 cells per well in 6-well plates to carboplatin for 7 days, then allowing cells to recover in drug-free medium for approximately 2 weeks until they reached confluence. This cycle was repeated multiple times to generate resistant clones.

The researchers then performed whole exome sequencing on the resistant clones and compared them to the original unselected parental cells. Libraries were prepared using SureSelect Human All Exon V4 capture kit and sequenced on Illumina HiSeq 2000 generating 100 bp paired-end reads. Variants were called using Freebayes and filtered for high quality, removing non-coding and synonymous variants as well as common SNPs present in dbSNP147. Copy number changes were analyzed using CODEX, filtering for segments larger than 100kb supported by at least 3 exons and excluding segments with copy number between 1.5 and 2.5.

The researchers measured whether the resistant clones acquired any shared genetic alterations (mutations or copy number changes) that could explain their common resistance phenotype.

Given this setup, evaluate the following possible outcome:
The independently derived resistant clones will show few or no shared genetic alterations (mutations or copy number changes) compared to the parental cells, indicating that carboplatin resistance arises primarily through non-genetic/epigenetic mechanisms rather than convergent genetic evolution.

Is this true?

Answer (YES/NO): YES